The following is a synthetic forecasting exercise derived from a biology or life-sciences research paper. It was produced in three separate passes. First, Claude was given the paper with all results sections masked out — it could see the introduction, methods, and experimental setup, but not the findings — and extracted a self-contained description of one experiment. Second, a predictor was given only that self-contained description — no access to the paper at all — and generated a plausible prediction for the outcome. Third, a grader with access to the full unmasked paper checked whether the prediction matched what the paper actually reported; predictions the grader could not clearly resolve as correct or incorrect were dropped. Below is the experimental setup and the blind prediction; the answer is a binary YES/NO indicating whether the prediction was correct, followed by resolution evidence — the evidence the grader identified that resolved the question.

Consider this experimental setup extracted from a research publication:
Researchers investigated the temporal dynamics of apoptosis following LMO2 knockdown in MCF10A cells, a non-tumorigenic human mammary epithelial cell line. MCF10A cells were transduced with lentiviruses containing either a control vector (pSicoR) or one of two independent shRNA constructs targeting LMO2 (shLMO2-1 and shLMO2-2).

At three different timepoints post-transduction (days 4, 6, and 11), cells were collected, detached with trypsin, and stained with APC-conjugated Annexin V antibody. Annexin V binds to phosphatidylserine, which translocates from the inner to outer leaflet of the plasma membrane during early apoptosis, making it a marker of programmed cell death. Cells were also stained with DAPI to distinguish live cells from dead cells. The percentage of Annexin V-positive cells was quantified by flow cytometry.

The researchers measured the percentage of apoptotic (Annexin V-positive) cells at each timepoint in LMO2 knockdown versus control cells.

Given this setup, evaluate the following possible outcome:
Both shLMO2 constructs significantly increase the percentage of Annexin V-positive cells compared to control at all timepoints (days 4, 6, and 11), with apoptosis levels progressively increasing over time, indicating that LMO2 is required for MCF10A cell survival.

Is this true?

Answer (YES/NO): NO